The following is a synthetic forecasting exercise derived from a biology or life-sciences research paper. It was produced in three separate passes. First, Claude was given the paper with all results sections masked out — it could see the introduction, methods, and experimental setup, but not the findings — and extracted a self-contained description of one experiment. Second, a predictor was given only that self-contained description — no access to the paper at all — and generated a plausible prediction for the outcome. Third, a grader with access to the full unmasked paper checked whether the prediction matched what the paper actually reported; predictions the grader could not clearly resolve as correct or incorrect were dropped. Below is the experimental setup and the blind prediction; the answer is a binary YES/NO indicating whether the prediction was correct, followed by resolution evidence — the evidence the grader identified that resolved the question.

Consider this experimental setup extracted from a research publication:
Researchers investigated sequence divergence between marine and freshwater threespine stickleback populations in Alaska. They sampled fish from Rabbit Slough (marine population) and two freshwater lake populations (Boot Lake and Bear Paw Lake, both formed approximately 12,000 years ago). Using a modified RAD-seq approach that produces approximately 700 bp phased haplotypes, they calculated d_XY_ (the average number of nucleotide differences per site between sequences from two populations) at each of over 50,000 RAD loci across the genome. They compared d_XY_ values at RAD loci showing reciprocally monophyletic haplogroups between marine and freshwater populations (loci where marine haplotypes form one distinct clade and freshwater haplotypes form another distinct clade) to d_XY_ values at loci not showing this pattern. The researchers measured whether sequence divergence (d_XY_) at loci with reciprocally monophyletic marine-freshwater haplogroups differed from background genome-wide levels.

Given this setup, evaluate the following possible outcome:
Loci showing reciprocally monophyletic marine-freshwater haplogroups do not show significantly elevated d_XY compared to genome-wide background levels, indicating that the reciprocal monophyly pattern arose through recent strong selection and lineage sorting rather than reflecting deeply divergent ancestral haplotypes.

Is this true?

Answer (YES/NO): NO